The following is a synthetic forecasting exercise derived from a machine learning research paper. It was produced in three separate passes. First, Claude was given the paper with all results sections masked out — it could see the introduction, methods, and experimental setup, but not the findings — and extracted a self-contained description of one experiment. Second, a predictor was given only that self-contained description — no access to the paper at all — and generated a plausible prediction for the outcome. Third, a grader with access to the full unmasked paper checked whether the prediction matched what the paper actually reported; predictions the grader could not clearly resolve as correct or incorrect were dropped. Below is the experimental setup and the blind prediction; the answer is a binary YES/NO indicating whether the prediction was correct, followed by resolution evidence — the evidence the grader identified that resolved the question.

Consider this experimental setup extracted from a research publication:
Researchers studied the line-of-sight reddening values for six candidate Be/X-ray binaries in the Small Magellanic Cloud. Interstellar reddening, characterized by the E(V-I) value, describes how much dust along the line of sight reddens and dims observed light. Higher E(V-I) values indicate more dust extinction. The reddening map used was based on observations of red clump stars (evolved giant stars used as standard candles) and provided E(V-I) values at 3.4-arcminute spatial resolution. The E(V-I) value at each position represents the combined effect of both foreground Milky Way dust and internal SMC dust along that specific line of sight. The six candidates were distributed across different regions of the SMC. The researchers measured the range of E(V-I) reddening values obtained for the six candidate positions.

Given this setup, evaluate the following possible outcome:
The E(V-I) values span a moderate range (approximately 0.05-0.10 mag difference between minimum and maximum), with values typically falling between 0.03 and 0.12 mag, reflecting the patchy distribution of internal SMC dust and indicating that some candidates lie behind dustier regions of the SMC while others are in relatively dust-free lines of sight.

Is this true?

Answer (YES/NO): NO